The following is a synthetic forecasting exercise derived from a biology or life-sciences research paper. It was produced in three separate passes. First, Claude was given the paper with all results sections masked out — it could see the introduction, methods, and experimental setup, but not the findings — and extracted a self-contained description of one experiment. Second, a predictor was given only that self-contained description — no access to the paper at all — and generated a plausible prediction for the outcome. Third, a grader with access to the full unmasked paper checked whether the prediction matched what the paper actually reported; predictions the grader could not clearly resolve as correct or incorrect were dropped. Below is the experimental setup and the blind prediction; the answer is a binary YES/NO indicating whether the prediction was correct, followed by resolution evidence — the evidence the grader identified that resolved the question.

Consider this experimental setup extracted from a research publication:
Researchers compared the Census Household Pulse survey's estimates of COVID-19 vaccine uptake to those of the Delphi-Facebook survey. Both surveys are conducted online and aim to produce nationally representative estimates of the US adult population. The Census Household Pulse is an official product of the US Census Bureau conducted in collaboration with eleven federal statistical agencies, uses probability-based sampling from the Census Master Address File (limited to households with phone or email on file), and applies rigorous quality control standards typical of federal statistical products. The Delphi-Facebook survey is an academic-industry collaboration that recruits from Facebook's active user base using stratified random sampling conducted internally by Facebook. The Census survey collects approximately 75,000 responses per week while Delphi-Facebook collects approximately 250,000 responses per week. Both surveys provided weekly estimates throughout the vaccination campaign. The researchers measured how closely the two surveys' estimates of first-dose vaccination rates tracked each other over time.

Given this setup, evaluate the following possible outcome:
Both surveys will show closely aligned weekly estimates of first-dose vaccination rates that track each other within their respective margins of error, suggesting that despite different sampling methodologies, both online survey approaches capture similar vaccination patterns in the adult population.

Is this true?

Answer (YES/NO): NO